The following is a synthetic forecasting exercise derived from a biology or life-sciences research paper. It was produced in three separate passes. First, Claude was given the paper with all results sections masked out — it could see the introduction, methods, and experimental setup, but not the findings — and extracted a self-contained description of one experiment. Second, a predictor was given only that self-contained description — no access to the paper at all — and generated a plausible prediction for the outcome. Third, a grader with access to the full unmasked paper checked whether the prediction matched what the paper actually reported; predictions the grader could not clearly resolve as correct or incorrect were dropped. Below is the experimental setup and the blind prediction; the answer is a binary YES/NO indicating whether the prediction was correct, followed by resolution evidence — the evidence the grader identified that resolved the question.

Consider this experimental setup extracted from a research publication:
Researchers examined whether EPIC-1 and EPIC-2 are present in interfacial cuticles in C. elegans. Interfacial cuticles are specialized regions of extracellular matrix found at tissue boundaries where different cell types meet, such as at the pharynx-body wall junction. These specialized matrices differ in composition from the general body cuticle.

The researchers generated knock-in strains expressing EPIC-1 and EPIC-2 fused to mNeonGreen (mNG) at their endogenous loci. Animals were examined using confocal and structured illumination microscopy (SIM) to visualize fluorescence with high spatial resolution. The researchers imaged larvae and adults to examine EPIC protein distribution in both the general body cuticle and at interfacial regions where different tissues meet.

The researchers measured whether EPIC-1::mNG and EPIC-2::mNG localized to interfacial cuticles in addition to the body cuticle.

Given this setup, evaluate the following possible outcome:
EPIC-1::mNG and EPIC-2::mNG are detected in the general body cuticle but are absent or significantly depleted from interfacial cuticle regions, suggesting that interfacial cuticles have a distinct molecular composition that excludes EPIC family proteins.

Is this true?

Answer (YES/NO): NO